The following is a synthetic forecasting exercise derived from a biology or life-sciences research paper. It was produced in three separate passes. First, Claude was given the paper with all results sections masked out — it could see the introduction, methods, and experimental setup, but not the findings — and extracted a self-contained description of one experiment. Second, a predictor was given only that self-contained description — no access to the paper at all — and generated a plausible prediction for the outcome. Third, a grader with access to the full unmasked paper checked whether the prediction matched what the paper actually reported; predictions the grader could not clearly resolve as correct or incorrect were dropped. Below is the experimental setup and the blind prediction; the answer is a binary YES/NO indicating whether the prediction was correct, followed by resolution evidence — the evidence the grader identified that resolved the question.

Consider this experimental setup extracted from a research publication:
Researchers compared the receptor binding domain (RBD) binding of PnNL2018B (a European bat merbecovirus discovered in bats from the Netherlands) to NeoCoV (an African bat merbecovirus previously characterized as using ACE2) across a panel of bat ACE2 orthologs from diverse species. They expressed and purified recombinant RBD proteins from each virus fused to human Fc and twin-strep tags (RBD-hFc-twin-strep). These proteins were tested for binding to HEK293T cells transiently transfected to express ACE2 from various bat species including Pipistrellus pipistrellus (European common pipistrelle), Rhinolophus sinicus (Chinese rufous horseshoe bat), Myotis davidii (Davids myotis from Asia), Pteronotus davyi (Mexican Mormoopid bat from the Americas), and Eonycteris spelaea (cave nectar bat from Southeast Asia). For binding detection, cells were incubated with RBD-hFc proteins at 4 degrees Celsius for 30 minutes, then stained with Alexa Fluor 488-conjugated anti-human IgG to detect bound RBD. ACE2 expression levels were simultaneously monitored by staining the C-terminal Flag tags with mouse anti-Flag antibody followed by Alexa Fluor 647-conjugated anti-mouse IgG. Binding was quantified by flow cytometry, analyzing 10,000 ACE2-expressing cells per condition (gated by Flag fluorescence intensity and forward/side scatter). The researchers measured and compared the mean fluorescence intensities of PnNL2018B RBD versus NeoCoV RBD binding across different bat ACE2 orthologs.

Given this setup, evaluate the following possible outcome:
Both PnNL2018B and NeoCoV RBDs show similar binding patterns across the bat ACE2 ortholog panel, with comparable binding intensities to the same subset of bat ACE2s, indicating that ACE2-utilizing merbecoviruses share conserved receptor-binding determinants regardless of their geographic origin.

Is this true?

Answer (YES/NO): NO